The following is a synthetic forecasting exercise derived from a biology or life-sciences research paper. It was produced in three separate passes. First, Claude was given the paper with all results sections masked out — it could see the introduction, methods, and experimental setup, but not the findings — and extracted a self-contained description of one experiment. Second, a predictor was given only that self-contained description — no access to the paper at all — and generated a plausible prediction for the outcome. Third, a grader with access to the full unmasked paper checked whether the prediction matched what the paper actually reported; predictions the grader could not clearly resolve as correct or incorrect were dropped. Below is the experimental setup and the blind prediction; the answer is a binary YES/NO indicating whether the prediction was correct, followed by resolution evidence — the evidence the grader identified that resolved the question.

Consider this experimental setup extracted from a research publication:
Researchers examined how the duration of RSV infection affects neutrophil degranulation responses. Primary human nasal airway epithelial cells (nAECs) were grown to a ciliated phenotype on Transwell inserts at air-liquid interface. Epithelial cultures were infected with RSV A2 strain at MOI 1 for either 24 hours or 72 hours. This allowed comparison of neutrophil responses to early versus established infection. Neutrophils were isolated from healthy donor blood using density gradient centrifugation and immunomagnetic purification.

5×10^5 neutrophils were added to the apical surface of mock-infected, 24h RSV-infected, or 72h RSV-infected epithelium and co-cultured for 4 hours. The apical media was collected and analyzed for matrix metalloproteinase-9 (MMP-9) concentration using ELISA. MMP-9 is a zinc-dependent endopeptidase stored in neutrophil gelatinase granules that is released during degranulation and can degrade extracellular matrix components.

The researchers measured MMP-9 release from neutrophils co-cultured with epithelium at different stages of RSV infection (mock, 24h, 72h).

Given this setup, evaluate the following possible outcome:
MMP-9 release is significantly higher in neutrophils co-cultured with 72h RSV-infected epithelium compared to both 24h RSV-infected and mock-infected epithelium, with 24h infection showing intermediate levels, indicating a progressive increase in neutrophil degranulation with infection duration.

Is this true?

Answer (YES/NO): NO